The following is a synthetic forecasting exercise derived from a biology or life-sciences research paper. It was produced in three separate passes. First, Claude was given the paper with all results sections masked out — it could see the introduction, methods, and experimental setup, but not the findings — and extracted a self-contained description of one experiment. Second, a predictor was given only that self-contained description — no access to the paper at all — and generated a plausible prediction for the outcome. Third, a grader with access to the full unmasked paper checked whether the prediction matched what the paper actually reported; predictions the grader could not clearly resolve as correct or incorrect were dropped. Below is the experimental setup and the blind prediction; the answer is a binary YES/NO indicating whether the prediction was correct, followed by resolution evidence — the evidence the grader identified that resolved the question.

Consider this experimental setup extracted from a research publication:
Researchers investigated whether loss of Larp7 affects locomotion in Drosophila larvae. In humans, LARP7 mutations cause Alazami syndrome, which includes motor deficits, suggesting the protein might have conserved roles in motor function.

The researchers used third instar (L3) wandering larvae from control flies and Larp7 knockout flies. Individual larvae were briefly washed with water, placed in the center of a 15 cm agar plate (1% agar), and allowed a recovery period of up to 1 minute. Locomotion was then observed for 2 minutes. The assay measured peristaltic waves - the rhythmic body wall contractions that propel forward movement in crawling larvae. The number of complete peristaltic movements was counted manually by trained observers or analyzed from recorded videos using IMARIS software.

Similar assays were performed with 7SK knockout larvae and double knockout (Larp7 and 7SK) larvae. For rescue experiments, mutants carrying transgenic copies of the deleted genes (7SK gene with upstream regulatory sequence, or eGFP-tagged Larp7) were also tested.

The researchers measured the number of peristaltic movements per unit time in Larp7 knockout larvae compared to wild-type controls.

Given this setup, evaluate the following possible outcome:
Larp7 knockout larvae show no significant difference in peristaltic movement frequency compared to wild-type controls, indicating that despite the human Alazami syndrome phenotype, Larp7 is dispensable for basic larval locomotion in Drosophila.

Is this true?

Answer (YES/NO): NO